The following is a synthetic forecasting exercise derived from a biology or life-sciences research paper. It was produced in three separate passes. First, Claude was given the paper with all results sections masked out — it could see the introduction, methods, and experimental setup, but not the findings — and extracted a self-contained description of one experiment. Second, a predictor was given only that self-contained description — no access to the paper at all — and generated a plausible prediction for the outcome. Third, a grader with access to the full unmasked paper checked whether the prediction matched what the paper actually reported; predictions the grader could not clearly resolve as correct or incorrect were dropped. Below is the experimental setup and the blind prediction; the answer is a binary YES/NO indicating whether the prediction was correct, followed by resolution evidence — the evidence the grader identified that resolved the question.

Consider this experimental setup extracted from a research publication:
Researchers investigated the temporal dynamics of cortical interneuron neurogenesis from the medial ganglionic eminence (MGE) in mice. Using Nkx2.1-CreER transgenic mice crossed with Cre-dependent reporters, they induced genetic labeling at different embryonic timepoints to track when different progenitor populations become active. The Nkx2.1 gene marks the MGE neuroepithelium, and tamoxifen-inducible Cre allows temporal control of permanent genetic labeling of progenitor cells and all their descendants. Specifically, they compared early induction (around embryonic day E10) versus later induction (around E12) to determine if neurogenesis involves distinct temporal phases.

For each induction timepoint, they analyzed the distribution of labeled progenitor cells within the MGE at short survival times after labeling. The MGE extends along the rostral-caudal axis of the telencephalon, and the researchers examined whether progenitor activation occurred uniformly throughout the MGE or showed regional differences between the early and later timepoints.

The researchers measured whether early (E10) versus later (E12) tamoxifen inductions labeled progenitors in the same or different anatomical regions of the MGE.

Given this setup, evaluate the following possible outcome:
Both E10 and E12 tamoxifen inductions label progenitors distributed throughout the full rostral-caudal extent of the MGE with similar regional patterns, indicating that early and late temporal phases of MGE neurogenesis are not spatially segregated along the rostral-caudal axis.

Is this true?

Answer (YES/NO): NO